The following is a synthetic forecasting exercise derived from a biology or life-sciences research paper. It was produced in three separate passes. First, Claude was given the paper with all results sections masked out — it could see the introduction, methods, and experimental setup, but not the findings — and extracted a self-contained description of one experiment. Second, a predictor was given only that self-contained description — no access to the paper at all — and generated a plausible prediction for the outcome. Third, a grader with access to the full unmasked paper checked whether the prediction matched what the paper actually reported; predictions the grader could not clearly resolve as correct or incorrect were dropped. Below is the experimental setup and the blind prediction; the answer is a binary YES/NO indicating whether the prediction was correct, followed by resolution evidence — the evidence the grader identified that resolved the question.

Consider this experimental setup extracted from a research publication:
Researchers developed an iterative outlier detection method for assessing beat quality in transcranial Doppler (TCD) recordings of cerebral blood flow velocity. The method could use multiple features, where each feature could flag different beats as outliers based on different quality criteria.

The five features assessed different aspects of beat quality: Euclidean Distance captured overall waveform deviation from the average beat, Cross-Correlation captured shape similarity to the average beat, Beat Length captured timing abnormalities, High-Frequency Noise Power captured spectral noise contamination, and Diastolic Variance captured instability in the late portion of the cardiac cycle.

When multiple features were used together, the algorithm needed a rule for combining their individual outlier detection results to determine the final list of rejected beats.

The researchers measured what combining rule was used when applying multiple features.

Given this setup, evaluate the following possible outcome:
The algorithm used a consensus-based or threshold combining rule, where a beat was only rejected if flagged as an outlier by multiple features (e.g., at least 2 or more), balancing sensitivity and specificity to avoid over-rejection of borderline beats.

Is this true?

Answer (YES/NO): NO